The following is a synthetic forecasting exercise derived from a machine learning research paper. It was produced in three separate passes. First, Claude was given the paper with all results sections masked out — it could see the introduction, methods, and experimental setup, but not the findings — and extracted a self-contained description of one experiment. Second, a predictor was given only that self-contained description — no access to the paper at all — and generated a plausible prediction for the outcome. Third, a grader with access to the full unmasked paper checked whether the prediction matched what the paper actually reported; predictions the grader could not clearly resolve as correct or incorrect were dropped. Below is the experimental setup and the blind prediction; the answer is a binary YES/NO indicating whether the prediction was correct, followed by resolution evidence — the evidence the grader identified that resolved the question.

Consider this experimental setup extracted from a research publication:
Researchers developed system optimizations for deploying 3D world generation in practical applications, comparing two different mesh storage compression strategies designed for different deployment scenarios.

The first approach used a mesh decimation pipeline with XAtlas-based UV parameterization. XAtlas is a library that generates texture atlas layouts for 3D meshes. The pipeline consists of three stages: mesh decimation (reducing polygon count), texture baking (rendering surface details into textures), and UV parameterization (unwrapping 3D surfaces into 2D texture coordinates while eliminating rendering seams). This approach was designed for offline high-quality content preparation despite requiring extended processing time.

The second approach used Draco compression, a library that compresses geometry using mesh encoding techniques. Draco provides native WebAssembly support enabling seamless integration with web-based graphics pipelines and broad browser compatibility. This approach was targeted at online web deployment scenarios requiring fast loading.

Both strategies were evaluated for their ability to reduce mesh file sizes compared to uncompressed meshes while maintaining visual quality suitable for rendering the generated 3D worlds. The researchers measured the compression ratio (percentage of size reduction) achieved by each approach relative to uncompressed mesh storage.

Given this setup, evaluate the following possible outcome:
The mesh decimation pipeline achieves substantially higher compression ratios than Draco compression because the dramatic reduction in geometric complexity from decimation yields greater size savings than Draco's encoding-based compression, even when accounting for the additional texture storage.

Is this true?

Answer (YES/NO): NO